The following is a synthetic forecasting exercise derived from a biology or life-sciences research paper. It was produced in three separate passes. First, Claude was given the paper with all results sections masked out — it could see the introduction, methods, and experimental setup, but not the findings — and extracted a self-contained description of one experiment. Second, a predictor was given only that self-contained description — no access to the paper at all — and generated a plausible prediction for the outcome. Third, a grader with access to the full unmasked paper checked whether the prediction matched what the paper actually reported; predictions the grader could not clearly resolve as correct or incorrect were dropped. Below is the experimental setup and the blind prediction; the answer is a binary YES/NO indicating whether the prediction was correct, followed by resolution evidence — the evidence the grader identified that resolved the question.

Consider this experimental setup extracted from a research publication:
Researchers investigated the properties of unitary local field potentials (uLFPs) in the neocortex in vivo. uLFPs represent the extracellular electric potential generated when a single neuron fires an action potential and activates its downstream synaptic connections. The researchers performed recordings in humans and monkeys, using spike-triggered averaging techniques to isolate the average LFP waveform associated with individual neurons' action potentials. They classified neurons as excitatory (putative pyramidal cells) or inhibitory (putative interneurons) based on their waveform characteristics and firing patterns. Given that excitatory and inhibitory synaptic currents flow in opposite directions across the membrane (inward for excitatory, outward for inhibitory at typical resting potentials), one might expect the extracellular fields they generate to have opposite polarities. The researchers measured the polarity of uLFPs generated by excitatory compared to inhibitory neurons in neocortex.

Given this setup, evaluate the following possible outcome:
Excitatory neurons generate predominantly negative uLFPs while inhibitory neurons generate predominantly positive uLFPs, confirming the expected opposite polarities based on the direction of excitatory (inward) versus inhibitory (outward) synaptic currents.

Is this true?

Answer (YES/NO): NO